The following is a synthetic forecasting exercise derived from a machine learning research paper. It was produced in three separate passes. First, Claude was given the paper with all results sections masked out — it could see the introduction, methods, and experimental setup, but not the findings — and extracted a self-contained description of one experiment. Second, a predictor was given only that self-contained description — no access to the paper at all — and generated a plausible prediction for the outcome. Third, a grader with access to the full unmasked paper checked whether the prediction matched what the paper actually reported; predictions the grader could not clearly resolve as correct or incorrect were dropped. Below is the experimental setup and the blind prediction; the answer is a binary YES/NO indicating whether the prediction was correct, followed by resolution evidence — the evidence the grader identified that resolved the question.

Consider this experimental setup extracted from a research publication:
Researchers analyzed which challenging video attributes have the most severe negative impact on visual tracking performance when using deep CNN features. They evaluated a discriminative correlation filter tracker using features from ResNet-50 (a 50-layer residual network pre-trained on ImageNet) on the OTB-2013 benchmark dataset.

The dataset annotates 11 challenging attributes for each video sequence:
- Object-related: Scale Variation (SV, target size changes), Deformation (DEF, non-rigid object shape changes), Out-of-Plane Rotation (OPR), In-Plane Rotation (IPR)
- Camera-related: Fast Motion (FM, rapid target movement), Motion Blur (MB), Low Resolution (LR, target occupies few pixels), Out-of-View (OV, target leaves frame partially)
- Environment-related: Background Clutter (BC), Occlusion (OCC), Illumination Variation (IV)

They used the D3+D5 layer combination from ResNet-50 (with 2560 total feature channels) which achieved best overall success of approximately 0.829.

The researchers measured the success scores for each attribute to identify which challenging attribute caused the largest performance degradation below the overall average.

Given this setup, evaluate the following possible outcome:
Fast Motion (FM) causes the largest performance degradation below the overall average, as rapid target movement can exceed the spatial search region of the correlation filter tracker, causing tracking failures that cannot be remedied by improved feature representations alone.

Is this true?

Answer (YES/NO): NO